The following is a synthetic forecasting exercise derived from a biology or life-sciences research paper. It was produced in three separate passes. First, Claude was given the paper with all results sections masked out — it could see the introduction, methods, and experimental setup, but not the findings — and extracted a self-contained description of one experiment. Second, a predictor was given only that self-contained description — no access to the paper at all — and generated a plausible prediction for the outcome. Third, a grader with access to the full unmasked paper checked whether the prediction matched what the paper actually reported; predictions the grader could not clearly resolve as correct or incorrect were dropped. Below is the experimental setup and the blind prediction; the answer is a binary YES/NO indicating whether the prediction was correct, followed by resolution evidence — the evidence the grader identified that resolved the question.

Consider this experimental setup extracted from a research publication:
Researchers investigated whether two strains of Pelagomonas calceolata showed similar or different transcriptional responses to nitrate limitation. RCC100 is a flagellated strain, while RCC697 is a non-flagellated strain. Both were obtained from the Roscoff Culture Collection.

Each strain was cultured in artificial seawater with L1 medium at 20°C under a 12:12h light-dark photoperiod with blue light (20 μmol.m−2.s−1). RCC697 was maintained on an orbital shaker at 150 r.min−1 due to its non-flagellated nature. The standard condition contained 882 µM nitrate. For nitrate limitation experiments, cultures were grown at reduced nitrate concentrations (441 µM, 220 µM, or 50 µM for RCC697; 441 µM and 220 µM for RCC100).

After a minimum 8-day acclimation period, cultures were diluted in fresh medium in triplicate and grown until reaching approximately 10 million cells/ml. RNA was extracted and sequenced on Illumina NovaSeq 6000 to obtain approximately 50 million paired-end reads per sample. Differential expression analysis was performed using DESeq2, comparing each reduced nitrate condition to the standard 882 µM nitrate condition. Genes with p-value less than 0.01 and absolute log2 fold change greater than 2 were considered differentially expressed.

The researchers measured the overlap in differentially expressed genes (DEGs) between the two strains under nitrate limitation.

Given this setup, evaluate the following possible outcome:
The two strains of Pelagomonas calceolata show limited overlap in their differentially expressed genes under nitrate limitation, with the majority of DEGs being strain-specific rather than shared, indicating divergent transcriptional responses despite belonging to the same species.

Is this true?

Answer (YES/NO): NO